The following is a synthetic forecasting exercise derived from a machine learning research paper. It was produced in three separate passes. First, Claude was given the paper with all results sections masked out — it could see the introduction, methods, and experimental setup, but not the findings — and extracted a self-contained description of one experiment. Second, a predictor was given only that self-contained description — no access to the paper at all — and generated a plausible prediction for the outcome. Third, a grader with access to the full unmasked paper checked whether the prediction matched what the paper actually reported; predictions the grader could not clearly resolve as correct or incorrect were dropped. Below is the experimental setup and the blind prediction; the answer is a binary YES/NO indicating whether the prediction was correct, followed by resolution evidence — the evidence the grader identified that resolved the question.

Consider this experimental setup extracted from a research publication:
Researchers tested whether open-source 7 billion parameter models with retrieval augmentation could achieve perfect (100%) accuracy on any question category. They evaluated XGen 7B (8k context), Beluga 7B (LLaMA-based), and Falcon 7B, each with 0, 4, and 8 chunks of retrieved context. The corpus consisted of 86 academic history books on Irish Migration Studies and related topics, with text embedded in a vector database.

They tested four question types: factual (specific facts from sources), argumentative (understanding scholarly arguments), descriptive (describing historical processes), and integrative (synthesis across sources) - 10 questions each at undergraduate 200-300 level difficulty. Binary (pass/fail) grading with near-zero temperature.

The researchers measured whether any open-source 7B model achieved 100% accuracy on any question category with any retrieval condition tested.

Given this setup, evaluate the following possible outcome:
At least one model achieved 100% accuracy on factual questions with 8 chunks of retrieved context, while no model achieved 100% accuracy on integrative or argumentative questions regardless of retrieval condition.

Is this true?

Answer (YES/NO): NO